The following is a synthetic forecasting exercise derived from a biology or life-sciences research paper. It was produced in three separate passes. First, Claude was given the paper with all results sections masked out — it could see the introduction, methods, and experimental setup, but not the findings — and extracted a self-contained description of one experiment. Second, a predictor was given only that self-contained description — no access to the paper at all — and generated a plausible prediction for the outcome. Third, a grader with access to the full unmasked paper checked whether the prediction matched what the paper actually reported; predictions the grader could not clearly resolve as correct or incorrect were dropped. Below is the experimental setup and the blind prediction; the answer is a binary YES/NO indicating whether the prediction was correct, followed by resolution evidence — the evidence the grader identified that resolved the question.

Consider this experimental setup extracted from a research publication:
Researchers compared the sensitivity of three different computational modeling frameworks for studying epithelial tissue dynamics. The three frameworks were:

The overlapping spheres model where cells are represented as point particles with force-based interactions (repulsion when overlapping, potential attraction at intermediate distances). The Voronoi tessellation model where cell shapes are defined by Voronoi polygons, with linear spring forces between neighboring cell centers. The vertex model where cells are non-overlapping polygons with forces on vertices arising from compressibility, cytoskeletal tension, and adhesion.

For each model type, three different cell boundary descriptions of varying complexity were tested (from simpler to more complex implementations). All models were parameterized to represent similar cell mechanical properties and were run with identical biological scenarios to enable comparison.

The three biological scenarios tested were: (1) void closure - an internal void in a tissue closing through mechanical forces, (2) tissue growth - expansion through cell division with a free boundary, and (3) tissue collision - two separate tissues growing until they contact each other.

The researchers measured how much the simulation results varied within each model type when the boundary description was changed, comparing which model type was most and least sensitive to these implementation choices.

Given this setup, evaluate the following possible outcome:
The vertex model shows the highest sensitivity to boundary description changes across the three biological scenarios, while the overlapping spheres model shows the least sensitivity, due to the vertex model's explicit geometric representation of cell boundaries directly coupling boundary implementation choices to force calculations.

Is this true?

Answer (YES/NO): NO